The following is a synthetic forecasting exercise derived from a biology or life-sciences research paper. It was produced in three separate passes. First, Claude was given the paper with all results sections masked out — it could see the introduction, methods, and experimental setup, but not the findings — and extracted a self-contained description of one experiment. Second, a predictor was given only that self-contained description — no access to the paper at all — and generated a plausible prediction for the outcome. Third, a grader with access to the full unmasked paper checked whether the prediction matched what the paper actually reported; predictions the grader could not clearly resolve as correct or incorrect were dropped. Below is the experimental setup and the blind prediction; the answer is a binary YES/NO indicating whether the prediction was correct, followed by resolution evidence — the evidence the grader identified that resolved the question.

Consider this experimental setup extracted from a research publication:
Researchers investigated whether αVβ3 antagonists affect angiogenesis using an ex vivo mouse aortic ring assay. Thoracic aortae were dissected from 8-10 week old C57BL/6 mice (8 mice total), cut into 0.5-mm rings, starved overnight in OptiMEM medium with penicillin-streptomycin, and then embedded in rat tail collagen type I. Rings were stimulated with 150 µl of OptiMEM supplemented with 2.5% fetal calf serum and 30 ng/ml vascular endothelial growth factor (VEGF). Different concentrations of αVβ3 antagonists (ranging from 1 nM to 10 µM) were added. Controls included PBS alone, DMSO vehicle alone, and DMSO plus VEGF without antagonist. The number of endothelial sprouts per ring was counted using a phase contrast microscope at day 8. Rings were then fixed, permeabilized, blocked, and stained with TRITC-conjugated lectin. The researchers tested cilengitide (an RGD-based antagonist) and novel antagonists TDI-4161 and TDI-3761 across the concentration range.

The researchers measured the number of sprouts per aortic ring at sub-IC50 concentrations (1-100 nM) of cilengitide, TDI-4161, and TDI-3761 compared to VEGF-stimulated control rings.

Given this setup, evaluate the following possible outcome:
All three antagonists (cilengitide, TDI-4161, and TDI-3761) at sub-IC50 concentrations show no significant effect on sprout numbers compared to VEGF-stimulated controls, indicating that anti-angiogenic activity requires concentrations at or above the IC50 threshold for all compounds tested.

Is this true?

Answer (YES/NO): NO